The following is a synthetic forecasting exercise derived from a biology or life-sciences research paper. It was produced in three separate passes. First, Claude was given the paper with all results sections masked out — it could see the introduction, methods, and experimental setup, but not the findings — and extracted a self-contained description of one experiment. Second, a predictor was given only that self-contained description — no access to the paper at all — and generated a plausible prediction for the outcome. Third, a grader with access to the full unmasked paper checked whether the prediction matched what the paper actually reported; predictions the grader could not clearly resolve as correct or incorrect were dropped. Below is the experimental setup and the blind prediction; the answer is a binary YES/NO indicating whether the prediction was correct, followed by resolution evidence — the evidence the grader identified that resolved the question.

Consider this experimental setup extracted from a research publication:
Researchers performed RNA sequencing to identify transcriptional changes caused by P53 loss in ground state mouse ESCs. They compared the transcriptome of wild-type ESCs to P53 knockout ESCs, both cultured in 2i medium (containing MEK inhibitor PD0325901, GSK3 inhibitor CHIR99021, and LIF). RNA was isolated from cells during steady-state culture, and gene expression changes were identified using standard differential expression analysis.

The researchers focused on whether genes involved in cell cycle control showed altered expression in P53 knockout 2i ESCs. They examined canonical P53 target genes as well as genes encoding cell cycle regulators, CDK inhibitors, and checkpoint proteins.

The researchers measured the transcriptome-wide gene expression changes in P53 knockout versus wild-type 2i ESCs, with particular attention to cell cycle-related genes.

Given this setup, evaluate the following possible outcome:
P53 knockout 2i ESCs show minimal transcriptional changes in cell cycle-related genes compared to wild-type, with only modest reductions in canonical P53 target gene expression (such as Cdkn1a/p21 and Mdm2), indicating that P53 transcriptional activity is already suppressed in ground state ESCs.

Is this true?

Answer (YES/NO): NO